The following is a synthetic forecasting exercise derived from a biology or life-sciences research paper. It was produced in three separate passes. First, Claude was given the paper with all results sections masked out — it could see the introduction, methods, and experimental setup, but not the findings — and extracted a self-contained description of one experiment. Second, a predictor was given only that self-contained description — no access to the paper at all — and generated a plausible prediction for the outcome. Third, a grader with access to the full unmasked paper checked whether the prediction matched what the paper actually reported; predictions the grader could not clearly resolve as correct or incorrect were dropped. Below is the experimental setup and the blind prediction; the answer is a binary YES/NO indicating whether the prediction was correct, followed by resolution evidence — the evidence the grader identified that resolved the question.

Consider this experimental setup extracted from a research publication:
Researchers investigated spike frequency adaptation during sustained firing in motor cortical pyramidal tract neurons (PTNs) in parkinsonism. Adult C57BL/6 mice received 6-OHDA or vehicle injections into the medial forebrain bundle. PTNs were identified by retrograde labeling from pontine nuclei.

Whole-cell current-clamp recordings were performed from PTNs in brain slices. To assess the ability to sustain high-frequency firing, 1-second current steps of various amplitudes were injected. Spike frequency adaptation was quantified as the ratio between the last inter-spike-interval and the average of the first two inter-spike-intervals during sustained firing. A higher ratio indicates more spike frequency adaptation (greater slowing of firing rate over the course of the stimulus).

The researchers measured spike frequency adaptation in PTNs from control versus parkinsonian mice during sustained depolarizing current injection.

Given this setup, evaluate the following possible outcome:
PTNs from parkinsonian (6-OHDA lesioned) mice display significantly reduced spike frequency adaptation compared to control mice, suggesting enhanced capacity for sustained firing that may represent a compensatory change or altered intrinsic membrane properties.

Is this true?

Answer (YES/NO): NO